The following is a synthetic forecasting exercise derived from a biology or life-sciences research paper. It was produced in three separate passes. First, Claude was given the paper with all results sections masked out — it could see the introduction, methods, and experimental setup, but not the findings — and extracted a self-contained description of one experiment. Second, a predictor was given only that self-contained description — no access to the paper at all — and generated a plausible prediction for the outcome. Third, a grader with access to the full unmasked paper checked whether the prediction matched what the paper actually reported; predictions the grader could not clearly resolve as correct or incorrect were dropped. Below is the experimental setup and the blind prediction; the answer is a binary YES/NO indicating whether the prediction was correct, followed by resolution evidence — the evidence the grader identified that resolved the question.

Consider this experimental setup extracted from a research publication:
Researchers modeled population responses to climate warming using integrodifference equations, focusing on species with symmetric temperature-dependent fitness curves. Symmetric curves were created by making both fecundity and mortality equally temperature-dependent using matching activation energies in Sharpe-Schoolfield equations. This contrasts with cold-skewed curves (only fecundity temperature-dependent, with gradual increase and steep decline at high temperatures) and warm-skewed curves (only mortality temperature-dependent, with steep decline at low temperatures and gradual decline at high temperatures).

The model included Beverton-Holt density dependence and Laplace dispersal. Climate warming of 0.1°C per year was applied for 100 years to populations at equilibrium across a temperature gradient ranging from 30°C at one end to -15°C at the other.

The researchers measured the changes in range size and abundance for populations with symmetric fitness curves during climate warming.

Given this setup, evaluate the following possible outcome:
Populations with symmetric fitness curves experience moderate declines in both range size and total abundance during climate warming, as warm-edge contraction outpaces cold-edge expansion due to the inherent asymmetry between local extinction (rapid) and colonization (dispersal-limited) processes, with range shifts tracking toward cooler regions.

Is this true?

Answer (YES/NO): NO